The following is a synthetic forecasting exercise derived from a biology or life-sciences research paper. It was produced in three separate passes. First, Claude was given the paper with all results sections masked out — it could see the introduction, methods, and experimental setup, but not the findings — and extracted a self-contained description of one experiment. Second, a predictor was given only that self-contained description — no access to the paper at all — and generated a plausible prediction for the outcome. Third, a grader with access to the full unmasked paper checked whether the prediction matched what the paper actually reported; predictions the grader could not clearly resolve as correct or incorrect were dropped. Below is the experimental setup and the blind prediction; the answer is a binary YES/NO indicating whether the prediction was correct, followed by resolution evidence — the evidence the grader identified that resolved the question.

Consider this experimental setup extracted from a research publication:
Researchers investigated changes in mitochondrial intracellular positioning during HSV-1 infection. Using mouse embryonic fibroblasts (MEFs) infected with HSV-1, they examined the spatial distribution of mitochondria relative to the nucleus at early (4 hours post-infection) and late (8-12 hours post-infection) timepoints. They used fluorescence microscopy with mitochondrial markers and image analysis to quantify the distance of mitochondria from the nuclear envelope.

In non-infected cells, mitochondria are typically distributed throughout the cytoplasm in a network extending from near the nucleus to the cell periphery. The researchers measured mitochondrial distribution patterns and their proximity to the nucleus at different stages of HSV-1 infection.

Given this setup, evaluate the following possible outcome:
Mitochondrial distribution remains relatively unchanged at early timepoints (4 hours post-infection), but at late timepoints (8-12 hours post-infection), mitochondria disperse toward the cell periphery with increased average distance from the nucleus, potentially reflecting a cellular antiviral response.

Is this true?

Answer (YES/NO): NO